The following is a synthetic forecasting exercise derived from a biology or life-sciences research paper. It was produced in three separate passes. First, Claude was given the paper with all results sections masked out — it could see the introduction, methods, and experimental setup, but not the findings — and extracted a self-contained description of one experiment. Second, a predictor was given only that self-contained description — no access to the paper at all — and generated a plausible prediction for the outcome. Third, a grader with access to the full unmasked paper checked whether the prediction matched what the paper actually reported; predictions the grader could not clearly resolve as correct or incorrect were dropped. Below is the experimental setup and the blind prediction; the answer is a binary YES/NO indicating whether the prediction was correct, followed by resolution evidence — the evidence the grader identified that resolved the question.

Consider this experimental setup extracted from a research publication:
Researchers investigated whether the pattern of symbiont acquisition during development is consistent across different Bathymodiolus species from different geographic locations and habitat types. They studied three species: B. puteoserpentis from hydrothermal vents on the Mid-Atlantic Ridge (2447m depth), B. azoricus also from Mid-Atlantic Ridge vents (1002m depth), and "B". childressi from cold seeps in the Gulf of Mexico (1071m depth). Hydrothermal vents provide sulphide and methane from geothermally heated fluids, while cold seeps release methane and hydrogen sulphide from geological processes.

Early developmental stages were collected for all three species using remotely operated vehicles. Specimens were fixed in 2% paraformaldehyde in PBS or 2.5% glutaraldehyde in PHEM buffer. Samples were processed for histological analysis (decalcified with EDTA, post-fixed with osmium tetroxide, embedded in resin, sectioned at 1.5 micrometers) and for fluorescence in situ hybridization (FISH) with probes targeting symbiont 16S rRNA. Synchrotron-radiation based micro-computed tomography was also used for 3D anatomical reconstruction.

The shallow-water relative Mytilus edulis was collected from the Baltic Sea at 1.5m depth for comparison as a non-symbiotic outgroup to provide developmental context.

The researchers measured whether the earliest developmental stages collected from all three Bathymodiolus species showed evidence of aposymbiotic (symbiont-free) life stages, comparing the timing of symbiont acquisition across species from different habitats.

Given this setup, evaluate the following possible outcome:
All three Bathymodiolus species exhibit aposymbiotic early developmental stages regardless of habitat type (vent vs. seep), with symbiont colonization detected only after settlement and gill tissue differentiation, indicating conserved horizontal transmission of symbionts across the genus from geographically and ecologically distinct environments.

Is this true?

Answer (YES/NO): YES